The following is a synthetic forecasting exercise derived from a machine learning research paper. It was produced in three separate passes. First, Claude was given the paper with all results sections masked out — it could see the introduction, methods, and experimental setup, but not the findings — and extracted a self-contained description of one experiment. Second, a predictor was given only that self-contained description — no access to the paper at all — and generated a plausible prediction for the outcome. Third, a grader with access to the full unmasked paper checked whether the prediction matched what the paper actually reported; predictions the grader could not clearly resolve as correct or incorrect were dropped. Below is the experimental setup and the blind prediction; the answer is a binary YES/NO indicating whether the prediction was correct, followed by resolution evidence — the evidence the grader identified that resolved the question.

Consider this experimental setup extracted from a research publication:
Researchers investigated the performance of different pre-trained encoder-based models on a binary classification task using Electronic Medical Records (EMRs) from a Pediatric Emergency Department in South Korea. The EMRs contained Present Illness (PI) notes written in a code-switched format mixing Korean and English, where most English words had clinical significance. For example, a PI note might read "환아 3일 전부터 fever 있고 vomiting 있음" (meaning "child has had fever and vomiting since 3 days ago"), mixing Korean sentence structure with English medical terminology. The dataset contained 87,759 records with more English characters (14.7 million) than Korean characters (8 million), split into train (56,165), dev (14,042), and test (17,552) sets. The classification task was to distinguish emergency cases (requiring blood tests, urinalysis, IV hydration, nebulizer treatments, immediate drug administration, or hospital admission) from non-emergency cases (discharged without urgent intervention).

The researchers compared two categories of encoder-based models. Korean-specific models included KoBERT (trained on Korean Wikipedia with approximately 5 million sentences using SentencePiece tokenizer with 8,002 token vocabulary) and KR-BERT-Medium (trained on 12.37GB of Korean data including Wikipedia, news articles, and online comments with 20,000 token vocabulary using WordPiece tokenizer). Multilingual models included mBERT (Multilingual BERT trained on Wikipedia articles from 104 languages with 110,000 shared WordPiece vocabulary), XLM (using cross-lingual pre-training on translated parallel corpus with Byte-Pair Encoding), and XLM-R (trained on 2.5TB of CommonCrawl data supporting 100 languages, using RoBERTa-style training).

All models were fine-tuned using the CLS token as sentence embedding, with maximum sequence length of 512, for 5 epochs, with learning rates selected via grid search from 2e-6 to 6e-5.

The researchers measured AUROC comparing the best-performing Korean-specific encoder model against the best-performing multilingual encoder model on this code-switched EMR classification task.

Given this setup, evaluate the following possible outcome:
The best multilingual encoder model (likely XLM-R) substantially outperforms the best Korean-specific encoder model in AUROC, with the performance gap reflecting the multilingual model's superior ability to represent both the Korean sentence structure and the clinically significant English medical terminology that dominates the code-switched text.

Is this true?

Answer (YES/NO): NO